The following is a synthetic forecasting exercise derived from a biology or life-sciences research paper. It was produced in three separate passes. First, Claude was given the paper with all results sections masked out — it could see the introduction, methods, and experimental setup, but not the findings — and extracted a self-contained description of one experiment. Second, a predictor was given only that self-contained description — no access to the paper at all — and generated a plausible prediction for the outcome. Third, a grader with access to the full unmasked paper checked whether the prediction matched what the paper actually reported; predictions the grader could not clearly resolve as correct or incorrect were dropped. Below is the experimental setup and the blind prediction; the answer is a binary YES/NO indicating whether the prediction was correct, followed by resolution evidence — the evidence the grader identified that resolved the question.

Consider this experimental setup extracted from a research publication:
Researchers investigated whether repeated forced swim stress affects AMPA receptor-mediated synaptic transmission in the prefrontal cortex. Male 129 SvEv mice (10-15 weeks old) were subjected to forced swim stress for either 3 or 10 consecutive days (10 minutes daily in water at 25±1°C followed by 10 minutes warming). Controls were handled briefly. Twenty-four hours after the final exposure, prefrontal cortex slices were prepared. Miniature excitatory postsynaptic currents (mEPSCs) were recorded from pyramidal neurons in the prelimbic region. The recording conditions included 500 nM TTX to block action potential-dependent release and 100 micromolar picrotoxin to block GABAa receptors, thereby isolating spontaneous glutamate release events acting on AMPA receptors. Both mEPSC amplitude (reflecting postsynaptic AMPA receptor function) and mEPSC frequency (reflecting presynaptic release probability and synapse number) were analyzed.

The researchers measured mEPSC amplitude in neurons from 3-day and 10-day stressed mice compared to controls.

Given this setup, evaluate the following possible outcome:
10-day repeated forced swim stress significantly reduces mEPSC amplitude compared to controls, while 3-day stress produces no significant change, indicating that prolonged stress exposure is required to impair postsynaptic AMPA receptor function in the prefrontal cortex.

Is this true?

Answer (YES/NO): NO